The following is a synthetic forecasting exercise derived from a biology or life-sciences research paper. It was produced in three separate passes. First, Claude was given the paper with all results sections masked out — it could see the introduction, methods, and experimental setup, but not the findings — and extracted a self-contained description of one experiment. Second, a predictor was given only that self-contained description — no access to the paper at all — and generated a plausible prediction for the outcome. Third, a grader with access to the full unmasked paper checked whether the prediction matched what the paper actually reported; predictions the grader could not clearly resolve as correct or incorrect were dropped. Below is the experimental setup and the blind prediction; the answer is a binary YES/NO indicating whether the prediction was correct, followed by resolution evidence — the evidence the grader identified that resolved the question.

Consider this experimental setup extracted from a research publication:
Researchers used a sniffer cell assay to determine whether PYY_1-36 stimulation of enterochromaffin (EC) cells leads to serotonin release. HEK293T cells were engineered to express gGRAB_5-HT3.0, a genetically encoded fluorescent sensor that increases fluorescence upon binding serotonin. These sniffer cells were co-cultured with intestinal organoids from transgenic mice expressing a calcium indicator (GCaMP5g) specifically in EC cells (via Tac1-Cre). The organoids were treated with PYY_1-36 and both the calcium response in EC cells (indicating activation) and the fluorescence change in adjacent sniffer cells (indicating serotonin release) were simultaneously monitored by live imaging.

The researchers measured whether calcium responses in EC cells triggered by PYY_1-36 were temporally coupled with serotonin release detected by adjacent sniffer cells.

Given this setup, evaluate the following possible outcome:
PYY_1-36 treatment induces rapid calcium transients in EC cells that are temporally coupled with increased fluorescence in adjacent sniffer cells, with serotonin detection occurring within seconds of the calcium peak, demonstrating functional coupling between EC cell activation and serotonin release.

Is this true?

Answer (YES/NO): YES